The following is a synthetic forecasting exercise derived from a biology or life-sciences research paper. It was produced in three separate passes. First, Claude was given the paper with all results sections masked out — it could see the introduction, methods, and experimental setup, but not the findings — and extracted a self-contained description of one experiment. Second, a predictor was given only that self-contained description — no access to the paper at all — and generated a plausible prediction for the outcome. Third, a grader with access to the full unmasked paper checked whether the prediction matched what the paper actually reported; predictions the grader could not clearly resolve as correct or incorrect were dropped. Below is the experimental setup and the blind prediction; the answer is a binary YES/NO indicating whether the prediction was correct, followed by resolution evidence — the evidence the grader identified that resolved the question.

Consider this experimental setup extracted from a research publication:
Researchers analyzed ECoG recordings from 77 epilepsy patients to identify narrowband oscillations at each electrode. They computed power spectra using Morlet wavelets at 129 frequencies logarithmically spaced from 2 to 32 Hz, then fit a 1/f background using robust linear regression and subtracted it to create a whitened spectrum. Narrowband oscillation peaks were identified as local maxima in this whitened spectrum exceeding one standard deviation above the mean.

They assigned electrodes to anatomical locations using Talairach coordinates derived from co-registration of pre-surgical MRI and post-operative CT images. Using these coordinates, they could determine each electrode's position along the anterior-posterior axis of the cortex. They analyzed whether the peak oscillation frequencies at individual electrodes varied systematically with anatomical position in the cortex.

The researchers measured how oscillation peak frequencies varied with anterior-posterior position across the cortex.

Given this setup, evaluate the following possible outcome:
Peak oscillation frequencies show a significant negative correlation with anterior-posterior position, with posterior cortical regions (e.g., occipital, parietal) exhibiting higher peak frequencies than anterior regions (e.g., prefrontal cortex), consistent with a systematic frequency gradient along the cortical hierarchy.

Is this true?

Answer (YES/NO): NO